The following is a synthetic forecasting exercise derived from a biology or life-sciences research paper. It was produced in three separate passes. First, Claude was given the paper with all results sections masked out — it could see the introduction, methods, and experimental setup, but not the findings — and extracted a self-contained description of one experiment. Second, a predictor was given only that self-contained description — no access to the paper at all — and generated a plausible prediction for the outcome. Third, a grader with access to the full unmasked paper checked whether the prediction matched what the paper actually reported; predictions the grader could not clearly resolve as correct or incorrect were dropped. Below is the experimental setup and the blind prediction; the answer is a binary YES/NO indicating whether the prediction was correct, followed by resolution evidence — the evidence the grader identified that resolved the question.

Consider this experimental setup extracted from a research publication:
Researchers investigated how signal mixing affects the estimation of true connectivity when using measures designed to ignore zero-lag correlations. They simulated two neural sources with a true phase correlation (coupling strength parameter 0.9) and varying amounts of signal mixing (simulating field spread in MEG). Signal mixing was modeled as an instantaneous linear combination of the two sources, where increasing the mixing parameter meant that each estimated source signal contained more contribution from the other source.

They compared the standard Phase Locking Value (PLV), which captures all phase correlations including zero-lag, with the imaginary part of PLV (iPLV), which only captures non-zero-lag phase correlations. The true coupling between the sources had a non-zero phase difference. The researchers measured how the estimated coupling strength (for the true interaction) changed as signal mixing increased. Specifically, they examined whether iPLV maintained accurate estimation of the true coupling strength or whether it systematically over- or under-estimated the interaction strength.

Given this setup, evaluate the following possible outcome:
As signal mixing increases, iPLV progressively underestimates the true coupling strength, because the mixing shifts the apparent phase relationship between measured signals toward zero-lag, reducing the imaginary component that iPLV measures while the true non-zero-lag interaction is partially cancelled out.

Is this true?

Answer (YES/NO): YES